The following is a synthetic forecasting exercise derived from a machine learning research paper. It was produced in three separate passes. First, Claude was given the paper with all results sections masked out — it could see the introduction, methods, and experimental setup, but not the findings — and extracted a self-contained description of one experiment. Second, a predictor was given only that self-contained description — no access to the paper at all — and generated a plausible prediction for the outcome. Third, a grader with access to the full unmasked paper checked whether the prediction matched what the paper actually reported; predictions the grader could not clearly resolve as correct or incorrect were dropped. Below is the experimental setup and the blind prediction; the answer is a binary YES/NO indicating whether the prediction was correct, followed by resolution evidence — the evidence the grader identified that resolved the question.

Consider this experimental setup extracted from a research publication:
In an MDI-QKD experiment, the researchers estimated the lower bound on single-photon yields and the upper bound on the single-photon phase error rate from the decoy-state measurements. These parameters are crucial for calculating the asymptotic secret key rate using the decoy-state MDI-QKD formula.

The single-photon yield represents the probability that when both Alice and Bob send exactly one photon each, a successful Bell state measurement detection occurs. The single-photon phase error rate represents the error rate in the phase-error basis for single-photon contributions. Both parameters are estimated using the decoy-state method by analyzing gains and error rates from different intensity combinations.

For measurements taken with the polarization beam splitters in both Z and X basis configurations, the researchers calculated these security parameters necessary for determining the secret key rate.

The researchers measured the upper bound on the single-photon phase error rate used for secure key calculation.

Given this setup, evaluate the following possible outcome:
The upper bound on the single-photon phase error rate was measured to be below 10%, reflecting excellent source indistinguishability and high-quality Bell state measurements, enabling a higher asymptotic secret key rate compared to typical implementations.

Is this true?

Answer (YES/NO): NO